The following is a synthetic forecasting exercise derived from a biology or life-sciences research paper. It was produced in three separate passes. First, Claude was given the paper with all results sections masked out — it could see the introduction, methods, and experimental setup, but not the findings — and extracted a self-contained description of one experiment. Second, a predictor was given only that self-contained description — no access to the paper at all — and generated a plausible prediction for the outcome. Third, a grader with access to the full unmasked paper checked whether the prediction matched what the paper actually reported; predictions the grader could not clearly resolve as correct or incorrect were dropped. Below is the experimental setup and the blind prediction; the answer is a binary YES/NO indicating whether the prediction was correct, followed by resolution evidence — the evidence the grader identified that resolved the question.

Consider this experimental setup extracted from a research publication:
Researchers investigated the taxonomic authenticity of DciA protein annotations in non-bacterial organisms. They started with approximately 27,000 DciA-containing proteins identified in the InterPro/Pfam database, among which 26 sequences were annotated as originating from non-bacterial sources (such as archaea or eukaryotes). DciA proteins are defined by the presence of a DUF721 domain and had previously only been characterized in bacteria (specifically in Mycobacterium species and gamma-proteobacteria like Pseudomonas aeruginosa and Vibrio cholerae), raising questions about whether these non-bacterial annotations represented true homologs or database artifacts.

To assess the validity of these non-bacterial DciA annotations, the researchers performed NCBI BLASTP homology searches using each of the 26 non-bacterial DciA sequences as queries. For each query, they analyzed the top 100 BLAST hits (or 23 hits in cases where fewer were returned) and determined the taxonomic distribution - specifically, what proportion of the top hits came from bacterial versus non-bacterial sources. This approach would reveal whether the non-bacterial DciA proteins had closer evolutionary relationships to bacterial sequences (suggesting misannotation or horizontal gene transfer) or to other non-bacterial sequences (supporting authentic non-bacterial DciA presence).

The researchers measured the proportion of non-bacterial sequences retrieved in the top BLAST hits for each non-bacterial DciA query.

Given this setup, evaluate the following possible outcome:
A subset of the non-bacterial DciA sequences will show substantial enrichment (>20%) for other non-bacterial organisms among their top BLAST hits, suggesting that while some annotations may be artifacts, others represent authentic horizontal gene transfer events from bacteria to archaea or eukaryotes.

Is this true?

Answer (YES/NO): NO